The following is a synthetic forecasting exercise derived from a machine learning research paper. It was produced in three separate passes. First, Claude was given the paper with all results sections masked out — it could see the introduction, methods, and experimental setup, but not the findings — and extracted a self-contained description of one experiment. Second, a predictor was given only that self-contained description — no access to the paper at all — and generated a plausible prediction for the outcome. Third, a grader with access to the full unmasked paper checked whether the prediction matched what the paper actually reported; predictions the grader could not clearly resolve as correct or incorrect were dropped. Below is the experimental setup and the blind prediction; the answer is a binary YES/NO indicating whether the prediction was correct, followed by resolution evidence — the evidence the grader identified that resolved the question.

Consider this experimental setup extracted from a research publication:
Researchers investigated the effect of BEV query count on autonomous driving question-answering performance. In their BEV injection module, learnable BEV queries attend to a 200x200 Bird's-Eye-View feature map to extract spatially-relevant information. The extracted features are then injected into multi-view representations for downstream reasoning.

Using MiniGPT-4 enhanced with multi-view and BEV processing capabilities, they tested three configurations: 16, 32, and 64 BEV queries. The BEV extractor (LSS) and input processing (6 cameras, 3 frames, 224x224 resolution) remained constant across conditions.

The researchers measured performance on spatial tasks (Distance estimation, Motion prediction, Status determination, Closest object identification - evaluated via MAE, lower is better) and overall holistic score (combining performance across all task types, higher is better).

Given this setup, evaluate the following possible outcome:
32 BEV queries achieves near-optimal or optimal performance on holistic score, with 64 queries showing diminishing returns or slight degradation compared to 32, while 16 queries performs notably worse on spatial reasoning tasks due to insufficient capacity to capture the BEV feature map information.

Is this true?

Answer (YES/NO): YES